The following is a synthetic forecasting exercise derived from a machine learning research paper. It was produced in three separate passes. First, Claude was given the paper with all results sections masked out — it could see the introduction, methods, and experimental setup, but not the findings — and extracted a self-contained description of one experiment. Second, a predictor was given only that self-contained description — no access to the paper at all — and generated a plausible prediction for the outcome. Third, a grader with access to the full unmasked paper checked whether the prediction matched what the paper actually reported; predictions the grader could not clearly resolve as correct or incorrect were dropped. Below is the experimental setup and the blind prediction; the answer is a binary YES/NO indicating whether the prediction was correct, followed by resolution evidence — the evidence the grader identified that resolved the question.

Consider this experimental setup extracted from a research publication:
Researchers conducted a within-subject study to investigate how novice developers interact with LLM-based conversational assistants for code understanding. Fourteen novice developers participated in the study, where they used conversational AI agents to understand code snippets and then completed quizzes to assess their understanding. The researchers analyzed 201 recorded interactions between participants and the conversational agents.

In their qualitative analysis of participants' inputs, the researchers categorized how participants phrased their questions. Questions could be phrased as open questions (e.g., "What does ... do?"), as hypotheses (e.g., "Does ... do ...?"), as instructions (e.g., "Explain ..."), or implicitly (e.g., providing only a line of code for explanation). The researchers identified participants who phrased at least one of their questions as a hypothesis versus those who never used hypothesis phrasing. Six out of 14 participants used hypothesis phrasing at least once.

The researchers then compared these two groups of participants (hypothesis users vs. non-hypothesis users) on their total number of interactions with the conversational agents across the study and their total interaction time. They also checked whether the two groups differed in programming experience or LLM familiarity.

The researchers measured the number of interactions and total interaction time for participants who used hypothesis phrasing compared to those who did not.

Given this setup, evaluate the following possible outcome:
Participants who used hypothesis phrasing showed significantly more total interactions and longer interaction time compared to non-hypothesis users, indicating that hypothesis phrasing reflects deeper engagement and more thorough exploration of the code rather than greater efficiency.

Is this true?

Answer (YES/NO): YES